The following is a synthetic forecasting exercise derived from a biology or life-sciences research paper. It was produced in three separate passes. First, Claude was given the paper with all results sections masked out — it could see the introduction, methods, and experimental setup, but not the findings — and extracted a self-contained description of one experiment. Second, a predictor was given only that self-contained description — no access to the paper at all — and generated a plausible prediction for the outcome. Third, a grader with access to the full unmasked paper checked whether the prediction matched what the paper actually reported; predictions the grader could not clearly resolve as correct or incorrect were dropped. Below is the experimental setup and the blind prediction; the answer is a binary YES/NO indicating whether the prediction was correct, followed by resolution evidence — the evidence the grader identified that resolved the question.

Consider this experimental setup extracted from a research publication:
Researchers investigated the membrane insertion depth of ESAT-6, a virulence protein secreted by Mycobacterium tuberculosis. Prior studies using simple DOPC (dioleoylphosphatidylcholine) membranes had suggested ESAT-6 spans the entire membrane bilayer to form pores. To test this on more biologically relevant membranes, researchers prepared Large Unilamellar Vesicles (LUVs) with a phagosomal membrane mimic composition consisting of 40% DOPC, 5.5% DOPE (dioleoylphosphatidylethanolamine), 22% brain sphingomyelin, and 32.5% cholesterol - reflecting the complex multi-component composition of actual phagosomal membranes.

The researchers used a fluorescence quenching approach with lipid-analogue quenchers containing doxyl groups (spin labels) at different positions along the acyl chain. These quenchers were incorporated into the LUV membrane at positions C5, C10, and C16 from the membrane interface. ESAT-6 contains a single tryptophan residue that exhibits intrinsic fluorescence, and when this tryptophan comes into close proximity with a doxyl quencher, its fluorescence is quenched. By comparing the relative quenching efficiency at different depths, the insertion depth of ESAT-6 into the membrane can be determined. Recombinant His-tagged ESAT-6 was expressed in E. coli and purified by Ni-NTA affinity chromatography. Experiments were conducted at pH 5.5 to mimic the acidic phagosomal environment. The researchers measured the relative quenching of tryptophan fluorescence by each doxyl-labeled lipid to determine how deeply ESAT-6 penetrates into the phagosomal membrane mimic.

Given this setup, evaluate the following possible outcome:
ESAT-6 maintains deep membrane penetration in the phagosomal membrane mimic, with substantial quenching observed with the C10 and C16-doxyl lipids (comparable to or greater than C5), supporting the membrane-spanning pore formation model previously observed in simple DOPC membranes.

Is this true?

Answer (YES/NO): NO